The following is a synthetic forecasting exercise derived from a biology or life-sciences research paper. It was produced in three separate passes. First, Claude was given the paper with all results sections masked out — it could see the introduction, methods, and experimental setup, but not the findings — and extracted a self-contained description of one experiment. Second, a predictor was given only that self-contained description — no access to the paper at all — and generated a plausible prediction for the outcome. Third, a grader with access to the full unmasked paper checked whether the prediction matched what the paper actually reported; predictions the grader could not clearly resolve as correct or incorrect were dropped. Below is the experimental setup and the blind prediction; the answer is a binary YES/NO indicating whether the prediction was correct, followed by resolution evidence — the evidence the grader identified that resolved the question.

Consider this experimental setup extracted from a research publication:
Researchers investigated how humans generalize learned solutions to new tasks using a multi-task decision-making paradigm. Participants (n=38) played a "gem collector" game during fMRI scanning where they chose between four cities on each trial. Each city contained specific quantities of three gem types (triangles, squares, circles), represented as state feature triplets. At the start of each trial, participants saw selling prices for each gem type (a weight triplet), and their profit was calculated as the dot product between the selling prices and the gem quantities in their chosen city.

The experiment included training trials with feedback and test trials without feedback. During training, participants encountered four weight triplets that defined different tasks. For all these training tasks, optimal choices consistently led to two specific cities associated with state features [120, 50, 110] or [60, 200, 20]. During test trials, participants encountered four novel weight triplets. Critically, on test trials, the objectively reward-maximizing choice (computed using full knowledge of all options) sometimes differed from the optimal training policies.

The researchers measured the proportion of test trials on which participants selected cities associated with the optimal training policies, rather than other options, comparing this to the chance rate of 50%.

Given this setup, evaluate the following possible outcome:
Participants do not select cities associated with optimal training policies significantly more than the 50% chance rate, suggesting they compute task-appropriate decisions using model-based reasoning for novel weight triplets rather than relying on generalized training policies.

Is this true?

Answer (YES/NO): NO